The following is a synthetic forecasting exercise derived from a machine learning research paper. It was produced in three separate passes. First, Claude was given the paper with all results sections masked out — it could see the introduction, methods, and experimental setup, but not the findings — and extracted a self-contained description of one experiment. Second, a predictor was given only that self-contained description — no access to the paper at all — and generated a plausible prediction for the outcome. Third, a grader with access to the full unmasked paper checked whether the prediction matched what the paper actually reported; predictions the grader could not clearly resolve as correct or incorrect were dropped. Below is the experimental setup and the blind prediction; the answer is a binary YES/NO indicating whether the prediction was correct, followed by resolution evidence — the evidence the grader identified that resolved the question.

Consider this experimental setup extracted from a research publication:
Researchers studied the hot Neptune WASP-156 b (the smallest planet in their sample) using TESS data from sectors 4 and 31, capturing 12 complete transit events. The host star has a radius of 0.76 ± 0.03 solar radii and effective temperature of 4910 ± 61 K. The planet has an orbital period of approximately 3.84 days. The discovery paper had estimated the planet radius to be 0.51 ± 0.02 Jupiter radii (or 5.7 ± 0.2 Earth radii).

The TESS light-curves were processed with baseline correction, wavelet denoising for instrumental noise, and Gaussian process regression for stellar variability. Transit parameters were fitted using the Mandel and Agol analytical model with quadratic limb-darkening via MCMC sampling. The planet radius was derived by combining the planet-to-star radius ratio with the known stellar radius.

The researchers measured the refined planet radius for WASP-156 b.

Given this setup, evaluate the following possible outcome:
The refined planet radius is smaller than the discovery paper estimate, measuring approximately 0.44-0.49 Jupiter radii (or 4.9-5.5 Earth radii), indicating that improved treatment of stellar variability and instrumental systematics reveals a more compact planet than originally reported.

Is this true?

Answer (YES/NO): NO